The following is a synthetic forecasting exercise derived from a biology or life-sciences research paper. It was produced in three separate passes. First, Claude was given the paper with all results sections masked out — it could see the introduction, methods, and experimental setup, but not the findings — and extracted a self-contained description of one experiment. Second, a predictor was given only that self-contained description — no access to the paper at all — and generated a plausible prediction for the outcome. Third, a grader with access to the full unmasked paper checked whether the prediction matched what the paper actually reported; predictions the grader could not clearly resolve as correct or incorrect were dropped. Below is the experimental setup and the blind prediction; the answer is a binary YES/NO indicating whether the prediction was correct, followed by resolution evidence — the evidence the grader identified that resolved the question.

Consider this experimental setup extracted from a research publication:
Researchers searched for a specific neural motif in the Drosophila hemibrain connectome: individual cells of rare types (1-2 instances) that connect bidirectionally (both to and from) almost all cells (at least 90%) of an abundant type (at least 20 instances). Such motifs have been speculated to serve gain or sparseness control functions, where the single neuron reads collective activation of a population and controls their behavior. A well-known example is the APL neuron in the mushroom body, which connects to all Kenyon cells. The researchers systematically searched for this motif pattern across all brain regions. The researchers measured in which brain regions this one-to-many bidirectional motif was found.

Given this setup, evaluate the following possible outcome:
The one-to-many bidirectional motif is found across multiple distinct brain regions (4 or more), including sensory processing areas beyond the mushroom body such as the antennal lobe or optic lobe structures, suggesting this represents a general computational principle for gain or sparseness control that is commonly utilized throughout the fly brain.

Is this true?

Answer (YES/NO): NO